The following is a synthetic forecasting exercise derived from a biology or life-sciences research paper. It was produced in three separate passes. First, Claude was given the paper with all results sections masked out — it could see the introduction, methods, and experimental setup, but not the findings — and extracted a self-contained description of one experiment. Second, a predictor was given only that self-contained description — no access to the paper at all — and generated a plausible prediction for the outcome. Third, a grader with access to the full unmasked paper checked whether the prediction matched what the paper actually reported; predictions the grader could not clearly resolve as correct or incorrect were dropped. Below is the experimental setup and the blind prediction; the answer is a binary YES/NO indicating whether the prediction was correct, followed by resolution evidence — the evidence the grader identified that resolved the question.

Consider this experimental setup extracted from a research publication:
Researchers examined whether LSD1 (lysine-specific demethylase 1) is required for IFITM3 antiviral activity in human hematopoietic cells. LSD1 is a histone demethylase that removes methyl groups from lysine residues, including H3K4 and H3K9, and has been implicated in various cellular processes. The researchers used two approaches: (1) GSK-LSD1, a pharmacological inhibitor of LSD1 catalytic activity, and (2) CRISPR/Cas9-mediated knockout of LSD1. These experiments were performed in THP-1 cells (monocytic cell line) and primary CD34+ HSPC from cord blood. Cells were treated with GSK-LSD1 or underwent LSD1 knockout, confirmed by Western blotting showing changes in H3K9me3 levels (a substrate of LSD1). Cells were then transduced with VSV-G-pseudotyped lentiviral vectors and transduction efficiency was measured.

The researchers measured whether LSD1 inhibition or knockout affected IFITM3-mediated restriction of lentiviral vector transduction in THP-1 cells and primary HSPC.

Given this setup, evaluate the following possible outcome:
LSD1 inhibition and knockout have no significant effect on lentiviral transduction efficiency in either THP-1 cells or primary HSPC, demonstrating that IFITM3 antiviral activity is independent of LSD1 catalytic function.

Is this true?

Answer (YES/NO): NO